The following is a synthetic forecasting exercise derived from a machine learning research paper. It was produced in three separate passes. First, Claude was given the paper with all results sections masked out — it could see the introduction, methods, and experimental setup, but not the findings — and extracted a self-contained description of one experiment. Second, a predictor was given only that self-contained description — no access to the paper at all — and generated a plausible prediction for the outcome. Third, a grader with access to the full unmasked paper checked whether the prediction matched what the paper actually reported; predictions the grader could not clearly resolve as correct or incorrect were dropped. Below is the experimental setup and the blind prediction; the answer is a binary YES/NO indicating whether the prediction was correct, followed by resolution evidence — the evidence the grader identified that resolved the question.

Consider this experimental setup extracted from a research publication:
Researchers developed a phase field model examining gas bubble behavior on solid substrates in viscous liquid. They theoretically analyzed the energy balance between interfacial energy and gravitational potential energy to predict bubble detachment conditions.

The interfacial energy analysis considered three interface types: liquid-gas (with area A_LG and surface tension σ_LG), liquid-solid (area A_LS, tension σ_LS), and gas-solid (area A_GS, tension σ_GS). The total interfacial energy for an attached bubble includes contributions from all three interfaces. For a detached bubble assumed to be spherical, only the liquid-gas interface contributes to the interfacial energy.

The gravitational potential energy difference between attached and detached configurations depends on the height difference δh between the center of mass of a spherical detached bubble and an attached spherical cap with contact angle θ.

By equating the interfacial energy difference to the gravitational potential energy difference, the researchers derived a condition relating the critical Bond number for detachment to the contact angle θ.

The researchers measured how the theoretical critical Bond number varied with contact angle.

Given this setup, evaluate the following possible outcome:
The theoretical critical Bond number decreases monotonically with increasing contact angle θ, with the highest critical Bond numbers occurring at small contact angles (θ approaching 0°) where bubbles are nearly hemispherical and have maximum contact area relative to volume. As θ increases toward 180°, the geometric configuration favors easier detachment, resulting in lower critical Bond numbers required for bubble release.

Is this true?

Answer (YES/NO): NO